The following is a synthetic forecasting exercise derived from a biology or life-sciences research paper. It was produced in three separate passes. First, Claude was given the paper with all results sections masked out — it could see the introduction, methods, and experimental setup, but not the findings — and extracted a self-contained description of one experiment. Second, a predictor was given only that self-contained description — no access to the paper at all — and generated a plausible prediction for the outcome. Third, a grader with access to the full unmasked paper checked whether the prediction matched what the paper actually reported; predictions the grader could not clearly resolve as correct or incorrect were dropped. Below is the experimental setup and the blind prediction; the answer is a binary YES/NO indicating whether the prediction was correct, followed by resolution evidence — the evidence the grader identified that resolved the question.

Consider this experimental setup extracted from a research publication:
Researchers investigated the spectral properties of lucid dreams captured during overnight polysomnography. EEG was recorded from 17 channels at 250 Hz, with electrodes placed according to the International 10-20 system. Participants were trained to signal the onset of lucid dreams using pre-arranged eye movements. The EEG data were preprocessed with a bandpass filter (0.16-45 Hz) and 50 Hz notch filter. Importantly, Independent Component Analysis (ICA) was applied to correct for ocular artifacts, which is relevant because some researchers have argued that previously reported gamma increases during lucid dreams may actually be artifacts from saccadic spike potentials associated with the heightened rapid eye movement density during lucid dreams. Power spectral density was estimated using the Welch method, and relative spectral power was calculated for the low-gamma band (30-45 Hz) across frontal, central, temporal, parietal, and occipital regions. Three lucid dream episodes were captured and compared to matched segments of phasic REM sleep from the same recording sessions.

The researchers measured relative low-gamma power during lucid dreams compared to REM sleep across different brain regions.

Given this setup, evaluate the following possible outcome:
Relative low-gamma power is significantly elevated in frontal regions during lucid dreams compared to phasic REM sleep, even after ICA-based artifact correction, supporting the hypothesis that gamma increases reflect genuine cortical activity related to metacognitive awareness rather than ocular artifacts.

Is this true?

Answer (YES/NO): NO